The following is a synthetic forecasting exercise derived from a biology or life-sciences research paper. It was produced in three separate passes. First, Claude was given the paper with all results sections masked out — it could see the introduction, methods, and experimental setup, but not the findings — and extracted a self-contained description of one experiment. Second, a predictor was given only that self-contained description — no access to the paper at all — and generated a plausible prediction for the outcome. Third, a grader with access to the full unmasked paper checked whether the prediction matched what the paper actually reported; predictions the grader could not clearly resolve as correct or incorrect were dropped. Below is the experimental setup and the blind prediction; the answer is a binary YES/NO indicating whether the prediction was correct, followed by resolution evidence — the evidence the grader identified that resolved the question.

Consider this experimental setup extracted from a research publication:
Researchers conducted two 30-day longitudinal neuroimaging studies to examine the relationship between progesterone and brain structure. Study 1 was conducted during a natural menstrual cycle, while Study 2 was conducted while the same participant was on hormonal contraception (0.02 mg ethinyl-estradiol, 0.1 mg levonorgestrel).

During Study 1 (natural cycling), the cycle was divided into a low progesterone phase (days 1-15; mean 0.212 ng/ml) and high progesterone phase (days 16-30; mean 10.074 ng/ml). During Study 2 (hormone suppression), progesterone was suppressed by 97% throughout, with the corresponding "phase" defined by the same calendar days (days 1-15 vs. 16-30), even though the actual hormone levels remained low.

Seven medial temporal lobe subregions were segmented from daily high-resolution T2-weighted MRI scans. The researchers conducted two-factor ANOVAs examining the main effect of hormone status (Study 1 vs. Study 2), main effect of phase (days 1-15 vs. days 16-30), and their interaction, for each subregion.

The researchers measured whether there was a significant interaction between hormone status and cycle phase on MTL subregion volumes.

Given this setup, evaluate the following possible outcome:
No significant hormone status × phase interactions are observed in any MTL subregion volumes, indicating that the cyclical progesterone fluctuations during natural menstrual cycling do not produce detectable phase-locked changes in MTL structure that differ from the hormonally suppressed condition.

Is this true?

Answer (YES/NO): NO